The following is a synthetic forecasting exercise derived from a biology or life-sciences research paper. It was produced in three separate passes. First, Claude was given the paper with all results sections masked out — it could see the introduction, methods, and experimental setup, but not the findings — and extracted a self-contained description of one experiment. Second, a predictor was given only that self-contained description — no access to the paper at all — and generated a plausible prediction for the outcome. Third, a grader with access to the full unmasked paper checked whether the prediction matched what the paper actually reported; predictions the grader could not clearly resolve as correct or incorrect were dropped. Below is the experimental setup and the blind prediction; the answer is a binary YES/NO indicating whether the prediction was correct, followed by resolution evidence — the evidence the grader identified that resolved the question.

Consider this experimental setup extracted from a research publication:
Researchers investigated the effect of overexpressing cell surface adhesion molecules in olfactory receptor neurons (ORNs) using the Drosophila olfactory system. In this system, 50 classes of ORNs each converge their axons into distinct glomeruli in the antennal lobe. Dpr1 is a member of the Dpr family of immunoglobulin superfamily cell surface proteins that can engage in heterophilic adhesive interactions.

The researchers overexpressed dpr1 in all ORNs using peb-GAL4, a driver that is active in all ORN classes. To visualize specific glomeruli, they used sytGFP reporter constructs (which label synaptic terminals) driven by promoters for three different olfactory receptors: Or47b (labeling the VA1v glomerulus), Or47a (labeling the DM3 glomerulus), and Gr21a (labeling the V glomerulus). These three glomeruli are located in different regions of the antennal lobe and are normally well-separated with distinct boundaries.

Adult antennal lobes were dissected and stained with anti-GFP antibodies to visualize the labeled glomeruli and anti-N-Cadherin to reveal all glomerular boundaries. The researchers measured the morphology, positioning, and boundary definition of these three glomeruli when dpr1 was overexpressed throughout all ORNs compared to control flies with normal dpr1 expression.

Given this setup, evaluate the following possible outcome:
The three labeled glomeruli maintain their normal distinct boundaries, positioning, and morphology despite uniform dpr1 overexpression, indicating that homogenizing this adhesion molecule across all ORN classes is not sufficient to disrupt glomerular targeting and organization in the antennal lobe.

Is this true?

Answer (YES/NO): NO